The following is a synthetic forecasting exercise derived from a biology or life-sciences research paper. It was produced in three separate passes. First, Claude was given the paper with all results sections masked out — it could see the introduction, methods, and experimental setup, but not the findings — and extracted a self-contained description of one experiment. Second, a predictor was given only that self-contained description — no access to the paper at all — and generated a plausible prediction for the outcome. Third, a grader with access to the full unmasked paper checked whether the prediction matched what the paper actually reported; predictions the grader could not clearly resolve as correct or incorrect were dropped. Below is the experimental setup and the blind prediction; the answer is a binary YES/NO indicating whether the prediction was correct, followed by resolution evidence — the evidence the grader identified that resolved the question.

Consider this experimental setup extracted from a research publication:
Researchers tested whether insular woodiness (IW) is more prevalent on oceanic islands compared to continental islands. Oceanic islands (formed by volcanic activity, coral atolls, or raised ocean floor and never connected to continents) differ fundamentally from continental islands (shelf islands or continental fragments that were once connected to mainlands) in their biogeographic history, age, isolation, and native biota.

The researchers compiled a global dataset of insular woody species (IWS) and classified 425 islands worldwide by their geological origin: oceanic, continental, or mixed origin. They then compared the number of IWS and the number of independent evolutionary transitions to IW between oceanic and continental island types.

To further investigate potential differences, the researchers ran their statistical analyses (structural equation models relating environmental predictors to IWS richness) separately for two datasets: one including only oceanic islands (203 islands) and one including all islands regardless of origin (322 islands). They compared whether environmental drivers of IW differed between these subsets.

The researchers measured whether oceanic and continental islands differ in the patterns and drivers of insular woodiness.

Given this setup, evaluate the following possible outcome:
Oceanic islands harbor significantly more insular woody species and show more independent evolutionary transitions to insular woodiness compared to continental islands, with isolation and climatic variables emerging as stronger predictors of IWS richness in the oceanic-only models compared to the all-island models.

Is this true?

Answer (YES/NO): NO